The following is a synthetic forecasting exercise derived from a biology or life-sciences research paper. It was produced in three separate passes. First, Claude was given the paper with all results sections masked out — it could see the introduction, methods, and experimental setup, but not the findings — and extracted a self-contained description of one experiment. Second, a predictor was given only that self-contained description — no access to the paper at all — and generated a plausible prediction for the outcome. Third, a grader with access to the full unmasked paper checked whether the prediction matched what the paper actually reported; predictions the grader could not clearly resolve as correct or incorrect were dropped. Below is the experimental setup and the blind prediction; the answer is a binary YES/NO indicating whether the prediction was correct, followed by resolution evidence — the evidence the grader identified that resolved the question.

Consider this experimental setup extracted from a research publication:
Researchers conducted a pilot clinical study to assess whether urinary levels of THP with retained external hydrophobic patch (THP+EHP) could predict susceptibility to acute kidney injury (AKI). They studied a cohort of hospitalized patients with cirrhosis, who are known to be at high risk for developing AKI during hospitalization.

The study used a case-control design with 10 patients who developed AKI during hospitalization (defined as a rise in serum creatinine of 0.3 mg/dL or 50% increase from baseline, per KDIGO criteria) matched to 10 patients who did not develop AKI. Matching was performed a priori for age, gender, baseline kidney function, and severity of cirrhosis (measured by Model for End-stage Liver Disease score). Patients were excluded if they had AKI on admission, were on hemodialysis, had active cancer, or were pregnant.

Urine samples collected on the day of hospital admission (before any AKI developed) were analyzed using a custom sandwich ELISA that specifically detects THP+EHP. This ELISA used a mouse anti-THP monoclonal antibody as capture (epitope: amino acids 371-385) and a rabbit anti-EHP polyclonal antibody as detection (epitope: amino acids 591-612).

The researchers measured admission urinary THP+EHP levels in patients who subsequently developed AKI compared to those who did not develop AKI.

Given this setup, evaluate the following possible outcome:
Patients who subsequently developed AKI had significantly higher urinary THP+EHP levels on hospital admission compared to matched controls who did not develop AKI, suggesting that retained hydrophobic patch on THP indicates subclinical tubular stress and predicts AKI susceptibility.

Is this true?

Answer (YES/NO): NO